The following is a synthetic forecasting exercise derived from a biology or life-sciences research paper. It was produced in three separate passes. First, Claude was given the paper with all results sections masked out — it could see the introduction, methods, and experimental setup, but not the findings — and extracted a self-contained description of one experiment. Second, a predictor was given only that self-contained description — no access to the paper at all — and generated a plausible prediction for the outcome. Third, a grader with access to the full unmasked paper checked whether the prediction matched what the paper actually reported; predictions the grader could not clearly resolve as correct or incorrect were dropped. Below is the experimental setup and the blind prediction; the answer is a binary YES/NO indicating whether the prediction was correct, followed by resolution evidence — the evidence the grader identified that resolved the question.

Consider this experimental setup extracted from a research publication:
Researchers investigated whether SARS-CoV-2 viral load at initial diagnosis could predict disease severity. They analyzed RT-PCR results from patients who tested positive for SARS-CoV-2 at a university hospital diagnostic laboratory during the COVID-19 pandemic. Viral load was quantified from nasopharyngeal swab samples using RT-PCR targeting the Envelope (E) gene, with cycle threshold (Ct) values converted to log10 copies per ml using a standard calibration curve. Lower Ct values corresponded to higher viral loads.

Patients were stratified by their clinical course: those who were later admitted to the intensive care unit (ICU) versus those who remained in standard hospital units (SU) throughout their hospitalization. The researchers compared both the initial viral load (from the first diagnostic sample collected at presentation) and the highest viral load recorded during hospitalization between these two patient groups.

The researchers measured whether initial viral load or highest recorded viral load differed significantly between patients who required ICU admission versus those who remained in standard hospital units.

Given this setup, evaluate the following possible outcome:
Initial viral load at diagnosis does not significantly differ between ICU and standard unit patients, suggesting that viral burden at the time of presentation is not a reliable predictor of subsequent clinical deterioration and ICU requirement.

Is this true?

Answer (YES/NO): YES